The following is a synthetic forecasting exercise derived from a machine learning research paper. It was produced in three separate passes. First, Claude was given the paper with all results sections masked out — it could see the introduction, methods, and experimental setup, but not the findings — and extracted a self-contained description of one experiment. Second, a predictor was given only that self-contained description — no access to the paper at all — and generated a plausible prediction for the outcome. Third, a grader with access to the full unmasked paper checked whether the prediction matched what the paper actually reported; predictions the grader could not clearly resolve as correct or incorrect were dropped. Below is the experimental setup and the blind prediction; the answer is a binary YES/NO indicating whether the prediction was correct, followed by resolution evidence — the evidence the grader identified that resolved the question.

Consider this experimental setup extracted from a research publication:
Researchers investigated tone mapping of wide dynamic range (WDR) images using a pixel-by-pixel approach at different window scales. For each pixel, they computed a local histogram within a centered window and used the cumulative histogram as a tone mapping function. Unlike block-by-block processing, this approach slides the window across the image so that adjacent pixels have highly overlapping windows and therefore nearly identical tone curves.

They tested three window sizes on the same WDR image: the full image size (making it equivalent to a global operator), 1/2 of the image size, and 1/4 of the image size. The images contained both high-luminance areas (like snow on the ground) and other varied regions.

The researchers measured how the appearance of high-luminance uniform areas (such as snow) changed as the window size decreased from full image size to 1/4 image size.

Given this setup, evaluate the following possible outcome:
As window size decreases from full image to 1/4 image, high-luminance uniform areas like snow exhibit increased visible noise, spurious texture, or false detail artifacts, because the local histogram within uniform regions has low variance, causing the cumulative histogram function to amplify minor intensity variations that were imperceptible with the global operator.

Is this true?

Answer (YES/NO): NO